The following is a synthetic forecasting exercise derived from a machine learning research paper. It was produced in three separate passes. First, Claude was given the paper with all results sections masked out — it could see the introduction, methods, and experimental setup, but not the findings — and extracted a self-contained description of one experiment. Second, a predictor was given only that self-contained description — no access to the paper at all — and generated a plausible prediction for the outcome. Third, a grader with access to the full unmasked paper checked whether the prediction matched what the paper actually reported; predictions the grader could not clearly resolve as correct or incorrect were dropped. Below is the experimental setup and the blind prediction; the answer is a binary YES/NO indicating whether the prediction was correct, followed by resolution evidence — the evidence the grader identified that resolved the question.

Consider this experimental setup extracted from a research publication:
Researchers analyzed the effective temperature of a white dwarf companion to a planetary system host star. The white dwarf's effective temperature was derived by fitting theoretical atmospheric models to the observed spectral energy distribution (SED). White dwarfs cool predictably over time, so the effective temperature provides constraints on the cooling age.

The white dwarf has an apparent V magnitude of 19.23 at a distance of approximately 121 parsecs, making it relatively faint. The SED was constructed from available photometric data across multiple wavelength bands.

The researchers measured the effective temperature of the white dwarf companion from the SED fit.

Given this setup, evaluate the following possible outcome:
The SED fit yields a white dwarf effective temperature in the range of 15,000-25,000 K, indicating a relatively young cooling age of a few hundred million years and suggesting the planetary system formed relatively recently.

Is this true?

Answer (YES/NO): NO